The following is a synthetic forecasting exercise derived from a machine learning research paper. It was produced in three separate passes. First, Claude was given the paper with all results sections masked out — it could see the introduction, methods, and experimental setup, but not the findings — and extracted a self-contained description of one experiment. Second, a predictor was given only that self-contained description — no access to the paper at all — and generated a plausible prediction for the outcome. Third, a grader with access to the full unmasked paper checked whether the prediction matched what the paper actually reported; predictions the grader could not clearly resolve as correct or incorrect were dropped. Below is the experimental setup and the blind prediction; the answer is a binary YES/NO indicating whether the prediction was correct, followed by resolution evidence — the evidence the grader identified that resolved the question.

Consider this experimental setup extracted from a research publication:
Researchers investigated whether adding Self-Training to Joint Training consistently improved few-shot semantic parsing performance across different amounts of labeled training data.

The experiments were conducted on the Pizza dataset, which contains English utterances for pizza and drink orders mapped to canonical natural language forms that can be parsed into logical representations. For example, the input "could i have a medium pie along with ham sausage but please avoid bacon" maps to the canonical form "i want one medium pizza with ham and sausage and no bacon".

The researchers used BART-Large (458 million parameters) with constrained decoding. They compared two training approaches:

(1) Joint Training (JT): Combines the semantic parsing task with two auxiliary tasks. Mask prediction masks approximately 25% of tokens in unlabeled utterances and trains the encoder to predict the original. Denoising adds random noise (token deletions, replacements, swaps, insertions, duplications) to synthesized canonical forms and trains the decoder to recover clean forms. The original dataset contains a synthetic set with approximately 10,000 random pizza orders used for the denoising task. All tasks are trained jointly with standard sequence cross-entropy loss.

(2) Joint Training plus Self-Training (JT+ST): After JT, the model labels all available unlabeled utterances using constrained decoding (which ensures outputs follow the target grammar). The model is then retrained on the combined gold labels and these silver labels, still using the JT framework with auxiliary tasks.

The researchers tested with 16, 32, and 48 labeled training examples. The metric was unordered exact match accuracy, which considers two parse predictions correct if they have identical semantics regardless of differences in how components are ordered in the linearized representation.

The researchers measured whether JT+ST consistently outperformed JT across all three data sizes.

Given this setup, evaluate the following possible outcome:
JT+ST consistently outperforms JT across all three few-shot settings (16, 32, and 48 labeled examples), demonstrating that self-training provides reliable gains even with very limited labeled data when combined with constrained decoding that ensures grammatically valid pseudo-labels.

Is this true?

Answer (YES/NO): NO